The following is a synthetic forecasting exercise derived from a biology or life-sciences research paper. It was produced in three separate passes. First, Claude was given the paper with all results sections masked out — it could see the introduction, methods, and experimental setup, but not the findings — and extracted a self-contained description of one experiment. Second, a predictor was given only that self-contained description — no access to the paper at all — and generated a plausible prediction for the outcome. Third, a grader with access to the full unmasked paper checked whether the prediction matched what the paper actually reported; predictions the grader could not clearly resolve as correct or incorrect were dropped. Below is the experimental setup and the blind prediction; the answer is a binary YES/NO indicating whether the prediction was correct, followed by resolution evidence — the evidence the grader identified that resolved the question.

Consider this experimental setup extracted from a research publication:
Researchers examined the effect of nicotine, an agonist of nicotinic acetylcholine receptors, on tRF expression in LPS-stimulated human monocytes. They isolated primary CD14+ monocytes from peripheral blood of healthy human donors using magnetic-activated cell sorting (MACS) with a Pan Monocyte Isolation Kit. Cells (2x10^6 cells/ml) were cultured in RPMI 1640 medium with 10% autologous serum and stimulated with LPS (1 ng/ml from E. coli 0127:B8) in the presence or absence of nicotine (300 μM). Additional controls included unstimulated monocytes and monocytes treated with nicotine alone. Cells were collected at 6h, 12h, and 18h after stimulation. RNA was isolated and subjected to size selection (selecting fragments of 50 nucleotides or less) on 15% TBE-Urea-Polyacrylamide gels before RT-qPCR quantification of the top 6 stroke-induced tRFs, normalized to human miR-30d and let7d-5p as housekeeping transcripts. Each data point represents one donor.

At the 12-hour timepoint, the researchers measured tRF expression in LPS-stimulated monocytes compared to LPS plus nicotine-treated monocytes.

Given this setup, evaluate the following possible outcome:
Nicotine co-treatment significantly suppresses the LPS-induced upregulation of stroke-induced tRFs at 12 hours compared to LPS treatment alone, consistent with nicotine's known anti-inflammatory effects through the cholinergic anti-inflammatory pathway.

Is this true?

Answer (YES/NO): NO